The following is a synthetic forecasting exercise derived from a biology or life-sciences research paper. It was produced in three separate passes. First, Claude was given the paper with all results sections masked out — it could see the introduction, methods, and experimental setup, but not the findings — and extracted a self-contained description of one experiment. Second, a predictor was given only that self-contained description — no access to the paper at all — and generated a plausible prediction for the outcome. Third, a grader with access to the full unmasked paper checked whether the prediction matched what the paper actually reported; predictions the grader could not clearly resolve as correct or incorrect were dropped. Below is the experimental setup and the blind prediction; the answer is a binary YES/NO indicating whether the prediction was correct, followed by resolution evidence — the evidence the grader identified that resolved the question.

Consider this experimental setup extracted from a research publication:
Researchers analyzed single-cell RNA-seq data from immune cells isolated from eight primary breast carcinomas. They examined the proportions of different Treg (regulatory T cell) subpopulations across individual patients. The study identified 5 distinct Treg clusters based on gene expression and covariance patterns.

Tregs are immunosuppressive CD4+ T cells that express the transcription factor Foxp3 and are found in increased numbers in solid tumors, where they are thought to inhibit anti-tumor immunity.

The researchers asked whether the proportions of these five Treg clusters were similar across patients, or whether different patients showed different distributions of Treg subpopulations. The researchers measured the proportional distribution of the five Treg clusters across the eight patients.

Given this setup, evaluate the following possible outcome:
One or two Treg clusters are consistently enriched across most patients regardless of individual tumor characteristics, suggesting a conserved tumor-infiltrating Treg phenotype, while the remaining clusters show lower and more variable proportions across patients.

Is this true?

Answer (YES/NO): NO